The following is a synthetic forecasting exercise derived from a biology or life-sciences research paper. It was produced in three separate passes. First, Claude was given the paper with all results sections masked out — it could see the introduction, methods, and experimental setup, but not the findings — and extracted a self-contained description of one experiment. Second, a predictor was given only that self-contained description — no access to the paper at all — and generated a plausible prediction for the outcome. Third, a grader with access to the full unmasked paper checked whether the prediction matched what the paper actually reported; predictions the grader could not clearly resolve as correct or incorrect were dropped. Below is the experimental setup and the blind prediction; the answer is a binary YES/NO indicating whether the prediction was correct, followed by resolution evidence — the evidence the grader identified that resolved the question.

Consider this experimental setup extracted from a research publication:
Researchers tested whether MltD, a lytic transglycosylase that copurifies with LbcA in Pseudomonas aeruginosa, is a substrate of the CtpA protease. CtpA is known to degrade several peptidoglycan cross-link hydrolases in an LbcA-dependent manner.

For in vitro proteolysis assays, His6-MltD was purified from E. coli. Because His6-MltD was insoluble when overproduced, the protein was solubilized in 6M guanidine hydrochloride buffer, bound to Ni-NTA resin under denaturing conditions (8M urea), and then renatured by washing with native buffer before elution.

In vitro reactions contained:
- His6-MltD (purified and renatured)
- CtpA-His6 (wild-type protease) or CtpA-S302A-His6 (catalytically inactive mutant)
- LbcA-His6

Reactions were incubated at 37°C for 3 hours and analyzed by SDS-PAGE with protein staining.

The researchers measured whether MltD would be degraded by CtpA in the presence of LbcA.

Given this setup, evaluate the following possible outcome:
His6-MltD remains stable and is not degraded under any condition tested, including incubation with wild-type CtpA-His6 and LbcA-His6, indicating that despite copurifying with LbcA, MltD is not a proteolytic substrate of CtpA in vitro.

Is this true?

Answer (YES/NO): NO